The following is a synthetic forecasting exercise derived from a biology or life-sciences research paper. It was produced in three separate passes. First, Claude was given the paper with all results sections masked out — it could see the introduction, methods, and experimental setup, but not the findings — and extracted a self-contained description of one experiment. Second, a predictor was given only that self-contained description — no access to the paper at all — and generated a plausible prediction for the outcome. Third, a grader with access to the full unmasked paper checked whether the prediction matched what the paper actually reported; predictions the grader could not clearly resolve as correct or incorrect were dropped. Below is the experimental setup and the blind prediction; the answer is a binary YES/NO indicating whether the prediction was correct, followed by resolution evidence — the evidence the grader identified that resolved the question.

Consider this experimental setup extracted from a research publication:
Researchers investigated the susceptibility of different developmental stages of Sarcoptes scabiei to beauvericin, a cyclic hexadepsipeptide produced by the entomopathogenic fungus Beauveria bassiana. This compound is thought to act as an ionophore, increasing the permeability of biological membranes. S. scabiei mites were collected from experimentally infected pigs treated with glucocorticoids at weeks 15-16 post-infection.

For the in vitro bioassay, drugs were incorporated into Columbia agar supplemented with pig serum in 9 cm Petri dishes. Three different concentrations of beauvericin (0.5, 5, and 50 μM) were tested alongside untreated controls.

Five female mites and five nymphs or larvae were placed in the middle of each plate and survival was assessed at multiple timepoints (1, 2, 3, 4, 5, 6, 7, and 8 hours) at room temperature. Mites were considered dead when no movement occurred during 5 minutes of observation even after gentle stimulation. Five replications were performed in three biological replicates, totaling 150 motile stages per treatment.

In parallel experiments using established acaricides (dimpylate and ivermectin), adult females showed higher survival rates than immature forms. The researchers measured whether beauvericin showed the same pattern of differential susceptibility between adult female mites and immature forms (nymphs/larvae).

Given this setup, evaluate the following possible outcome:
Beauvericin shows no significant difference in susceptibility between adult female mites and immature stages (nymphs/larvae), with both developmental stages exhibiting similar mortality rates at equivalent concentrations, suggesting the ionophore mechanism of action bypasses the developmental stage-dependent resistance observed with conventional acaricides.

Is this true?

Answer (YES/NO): NO